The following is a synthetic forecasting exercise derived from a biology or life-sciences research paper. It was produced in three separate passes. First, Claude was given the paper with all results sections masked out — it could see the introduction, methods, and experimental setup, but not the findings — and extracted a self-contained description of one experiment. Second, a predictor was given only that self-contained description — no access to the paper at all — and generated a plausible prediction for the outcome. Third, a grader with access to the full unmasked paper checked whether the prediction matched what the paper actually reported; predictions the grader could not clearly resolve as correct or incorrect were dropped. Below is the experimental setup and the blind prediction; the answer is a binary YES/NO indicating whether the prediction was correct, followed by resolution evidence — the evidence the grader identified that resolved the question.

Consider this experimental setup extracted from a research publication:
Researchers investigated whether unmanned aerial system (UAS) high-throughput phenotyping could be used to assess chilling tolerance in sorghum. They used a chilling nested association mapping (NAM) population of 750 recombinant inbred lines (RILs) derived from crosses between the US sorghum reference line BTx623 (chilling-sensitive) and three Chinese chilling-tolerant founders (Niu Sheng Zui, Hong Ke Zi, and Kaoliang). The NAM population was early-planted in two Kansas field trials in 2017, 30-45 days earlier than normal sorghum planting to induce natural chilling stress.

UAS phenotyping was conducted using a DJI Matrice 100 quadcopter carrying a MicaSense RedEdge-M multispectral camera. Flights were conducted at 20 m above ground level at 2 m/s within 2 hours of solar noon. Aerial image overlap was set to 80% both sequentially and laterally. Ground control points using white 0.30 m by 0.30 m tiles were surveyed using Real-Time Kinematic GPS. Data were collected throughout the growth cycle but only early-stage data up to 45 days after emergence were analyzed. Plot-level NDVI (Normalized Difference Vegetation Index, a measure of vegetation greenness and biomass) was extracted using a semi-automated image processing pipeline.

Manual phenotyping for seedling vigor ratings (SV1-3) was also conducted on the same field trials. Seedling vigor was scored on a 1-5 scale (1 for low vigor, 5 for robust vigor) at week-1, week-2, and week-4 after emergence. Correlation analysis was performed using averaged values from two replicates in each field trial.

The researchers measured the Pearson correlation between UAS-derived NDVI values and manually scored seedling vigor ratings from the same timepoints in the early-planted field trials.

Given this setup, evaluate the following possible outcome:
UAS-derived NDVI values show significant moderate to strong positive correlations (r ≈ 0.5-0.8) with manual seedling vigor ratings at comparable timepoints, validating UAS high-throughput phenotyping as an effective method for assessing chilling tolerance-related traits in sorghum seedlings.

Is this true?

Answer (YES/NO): YES